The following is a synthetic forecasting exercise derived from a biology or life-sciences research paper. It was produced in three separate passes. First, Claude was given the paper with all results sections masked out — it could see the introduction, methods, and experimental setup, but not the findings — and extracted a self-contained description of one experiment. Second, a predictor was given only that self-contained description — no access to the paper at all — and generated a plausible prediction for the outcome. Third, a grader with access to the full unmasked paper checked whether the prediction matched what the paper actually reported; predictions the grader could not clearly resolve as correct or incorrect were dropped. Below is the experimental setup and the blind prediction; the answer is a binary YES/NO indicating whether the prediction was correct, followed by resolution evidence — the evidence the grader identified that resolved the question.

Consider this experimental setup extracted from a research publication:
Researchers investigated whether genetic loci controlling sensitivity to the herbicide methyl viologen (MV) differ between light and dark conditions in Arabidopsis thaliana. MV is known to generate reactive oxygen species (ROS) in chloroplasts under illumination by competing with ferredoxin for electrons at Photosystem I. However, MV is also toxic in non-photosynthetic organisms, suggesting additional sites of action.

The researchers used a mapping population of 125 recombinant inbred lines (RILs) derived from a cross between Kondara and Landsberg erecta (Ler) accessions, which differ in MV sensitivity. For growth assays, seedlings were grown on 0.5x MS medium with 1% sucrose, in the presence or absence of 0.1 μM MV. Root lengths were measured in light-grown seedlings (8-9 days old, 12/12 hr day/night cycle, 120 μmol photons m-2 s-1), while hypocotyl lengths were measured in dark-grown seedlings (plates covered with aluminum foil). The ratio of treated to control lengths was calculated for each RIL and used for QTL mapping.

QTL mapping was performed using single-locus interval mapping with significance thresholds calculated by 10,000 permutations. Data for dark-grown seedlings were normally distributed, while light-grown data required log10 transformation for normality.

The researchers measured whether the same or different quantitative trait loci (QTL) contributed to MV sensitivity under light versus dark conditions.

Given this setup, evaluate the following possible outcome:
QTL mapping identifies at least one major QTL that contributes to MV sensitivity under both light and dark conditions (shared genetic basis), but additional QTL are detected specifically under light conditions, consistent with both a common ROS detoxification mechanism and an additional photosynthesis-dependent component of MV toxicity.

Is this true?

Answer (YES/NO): NO